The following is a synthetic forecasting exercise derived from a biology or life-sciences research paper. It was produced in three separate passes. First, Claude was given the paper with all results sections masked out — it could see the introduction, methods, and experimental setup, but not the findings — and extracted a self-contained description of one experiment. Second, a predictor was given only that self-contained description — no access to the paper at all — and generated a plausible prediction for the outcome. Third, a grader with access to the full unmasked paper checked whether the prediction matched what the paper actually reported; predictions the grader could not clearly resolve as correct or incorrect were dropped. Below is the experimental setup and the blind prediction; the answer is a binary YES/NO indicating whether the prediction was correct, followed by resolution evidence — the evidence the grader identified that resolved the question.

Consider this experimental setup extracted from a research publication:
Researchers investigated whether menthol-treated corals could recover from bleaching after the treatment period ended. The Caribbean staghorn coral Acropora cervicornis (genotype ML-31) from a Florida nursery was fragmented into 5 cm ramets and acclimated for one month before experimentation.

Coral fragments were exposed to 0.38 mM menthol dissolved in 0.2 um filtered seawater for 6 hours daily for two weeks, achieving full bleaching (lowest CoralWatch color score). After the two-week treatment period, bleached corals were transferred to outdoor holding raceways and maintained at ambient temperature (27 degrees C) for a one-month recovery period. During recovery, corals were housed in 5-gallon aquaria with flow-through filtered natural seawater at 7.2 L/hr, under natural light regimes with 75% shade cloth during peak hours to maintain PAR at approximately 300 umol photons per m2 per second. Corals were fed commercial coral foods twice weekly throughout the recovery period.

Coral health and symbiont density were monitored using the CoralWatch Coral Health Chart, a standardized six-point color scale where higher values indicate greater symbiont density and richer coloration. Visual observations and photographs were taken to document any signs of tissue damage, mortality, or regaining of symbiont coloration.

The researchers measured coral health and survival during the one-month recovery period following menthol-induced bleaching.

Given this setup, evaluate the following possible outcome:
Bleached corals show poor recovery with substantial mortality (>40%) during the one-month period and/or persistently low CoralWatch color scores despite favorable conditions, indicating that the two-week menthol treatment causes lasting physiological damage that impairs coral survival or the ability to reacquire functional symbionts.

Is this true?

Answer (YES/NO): NO